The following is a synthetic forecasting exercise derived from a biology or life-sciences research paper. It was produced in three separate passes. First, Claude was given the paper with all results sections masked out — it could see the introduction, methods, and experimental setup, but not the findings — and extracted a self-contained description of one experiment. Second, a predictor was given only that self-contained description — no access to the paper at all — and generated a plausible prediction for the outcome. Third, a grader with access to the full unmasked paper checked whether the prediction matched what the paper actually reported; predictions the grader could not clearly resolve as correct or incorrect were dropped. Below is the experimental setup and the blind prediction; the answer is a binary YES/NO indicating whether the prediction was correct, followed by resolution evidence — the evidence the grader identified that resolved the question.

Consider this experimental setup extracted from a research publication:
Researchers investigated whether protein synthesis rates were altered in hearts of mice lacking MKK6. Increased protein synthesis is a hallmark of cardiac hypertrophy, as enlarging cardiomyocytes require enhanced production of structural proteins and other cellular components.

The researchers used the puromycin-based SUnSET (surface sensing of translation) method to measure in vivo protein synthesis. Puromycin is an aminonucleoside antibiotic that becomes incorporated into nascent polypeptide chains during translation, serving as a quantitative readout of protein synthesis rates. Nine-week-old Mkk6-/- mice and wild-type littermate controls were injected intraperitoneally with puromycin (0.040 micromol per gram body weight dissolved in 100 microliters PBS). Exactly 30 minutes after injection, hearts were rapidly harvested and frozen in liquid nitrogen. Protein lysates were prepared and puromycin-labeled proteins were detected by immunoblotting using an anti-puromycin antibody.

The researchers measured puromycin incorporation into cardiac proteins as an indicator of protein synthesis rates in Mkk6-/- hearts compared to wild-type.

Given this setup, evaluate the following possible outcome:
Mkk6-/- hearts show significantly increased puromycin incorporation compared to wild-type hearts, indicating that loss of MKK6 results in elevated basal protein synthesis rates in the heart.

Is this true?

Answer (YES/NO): YES